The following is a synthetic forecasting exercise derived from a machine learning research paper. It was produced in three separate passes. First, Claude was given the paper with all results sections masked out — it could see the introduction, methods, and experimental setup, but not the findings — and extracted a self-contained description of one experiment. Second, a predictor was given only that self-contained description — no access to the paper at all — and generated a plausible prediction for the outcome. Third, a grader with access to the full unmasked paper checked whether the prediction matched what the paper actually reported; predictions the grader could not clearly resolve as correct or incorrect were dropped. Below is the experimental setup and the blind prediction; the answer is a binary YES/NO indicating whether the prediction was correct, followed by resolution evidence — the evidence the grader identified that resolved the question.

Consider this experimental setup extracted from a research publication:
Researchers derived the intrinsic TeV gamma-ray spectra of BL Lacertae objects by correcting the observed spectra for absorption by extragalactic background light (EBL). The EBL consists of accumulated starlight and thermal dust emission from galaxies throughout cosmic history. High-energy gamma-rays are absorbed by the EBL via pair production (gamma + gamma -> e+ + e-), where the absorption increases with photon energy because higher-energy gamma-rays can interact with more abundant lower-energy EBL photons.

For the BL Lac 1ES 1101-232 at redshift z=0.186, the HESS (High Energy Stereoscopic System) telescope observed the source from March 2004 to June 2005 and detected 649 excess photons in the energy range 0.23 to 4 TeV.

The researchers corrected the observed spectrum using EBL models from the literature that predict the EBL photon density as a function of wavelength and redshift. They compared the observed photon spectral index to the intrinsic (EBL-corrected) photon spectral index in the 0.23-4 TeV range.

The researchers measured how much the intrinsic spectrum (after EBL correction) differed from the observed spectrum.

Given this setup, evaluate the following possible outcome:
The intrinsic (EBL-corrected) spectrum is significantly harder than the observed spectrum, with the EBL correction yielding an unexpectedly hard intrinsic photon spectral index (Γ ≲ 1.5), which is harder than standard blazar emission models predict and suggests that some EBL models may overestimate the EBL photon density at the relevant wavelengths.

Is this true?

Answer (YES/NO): YES